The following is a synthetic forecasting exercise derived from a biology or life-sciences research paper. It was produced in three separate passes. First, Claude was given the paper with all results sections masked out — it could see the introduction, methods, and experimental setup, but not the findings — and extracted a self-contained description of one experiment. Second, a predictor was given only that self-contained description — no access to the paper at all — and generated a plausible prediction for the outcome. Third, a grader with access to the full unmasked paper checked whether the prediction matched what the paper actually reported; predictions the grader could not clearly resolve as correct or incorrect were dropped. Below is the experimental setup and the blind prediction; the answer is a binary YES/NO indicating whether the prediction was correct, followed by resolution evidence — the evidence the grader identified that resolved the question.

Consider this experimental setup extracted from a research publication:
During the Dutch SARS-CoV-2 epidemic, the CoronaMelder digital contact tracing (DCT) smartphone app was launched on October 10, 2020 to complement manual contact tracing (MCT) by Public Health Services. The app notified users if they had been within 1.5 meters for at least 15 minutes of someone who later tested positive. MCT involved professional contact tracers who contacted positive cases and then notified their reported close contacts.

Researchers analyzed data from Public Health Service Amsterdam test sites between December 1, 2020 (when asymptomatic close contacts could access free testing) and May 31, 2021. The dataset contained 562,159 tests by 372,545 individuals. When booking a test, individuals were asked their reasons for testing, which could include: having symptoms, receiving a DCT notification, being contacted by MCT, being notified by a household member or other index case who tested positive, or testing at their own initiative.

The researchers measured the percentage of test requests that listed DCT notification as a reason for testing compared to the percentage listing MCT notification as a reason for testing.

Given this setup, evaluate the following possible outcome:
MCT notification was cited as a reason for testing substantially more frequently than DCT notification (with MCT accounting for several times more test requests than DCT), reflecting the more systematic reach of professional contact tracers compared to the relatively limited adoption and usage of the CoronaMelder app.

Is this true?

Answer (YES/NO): YES